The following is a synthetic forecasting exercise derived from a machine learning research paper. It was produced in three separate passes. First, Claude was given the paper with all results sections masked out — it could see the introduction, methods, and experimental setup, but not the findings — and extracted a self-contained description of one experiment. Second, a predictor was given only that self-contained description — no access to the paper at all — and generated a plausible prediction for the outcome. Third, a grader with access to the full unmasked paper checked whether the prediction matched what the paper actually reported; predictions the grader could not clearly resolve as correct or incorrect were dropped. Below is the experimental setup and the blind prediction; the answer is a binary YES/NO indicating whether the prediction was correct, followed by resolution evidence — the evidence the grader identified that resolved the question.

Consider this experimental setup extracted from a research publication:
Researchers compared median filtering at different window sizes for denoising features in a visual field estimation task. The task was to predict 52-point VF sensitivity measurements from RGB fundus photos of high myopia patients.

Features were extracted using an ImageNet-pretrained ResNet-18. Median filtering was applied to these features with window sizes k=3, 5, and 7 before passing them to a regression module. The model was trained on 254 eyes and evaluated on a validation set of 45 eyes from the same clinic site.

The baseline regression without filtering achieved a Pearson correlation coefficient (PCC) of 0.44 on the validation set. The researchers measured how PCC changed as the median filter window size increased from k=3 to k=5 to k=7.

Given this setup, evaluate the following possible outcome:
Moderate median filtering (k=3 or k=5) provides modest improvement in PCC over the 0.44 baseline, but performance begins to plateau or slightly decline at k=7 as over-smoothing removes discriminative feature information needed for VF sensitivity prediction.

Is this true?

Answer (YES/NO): NO